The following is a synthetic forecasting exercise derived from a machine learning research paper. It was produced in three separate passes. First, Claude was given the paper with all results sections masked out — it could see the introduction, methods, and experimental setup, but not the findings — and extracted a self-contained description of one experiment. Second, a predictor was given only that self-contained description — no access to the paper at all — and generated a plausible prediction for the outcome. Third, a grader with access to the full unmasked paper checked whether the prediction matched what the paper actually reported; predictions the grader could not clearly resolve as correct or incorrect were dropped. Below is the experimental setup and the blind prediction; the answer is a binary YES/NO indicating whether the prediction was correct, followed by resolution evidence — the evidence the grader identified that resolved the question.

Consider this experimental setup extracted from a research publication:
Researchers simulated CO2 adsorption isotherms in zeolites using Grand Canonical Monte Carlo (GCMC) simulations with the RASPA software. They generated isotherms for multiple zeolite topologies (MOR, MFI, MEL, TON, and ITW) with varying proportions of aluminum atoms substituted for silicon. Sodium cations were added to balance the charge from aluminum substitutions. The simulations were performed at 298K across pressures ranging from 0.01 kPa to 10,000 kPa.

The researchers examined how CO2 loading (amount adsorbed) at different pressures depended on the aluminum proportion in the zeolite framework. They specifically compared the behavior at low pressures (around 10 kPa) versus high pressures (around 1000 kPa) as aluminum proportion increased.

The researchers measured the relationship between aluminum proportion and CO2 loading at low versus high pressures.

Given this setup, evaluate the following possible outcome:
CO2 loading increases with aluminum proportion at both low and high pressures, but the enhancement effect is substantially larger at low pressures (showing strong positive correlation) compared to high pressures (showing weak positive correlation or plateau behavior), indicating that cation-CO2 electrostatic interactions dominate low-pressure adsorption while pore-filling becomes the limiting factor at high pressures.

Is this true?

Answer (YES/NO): NO